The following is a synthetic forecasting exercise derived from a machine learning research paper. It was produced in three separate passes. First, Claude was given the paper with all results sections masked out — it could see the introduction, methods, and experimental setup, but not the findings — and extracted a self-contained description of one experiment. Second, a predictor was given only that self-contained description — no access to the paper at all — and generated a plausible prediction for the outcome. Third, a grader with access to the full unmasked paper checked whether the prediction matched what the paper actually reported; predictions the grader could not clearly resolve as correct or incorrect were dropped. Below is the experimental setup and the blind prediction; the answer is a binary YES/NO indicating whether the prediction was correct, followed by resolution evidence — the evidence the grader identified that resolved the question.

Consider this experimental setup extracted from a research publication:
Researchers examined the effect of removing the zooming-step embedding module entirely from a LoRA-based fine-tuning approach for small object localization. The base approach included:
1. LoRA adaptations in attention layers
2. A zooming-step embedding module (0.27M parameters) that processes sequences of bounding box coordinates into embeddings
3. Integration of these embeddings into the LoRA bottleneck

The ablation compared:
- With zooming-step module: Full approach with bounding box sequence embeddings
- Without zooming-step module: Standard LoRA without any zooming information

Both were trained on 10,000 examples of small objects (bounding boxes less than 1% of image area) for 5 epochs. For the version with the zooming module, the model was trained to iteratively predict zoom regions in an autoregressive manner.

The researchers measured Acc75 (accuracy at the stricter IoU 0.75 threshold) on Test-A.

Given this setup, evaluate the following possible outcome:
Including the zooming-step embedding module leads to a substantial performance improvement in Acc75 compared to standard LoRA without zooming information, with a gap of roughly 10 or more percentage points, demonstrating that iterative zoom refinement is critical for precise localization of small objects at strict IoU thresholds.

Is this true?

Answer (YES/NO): YES